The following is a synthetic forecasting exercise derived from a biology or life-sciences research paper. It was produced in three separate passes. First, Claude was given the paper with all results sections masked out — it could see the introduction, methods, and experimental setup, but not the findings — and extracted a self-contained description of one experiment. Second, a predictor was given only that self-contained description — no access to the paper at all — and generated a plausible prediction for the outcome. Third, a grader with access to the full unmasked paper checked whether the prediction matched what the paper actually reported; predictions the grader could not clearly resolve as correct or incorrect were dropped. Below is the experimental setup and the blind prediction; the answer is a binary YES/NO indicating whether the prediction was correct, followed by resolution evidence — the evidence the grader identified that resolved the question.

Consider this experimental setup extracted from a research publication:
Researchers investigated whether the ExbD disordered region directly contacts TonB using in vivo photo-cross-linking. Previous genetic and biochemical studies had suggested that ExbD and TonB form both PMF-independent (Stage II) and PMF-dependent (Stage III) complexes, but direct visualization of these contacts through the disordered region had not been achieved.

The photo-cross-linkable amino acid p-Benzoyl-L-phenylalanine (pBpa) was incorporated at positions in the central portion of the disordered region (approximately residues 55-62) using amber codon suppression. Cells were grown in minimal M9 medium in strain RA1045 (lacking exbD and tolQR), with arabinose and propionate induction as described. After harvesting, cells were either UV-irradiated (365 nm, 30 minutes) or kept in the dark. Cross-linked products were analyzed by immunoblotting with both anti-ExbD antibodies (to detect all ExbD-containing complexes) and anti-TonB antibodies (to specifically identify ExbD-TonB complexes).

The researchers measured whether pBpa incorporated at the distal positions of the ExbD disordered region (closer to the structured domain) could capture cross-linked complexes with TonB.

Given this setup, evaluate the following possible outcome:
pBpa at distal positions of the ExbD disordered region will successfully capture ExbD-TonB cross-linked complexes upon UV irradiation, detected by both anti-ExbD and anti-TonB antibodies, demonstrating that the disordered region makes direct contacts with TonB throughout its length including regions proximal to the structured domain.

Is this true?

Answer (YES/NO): YES